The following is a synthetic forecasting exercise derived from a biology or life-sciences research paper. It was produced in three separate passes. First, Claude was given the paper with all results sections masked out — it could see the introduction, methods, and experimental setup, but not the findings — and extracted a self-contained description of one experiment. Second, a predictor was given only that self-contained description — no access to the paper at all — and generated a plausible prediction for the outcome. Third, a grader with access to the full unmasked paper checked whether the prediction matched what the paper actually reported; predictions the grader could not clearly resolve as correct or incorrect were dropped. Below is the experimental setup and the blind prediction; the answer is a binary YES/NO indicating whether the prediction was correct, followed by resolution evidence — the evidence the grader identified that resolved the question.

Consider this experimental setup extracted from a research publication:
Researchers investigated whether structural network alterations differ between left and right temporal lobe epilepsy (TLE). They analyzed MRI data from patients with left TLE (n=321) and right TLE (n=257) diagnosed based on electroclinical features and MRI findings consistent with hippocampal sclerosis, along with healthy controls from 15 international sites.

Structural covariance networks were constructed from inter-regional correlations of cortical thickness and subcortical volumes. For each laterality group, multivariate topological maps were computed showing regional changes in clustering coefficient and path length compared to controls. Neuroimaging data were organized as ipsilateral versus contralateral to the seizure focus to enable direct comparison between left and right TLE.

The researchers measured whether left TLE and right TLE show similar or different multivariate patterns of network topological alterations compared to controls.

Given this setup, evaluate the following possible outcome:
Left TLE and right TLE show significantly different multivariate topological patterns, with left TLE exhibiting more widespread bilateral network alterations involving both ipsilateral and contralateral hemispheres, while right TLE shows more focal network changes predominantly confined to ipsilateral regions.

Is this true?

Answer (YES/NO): NO